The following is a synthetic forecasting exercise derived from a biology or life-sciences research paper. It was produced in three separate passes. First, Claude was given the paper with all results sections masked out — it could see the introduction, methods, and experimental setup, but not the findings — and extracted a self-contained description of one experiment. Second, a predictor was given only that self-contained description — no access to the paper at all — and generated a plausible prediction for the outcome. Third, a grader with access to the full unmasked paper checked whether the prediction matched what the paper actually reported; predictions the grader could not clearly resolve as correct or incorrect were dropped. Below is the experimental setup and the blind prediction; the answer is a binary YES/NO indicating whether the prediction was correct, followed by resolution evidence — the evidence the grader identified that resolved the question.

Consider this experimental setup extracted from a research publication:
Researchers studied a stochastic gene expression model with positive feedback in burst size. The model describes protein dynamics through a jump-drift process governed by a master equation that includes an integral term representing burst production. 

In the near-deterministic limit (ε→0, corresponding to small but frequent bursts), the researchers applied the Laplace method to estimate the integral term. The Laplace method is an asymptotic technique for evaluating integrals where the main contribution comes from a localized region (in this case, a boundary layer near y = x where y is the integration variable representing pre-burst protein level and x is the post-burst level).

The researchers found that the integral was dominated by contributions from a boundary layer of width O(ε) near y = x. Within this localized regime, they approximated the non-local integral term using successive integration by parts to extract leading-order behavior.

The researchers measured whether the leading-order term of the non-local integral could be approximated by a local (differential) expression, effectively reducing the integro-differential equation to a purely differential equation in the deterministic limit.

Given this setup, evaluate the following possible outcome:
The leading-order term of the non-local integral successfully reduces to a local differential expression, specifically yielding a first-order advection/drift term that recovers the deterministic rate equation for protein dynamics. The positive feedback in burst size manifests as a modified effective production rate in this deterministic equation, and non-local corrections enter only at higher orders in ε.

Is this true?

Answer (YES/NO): YES